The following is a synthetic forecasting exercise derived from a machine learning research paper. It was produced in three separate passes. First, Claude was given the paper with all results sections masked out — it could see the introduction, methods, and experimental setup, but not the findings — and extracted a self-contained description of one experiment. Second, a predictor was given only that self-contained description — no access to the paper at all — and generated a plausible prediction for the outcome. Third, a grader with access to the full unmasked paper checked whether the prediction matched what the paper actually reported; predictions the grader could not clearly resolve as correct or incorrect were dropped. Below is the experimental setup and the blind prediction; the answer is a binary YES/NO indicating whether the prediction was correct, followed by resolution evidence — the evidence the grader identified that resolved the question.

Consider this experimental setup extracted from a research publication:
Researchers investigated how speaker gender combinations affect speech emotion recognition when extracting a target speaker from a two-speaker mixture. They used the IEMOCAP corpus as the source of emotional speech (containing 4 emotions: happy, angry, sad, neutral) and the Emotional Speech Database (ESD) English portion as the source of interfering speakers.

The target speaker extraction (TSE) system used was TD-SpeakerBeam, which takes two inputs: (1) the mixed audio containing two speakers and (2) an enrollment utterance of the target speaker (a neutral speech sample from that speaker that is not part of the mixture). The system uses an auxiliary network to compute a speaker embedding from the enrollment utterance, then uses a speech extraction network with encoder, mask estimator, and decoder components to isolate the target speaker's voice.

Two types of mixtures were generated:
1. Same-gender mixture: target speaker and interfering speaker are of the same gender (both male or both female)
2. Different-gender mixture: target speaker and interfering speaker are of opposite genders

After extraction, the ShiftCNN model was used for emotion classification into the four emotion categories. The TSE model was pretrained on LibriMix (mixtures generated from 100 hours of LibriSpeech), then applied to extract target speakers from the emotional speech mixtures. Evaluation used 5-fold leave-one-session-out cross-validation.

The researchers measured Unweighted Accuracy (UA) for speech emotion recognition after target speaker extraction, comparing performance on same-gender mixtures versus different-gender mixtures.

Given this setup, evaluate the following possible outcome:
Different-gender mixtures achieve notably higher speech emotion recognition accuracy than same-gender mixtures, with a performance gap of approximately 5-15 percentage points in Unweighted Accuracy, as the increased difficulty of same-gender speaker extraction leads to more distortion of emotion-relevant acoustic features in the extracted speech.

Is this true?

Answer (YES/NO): YES